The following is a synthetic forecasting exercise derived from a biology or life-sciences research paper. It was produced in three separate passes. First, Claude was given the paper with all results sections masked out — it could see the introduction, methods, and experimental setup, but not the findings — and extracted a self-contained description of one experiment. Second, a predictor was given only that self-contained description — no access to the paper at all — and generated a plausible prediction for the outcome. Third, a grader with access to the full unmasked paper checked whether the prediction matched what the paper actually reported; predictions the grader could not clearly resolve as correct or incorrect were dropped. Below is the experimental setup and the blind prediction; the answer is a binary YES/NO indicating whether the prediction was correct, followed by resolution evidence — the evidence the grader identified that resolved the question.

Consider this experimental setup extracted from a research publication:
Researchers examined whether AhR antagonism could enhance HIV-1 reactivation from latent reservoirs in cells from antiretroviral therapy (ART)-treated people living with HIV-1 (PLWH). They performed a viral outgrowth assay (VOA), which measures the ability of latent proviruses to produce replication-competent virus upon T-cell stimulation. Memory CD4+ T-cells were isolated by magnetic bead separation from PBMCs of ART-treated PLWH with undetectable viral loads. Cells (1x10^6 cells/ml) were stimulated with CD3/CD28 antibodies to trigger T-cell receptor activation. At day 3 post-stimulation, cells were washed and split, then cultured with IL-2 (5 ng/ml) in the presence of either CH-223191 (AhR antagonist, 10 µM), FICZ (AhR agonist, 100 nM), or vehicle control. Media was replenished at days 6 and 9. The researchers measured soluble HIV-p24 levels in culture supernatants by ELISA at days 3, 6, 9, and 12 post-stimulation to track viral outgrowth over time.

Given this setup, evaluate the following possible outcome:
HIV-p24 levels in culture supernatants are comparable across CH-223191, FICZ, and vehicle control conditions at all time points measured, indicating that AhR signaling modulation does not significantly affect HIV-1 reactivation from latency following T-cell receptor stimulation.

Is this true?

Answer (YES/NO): NO